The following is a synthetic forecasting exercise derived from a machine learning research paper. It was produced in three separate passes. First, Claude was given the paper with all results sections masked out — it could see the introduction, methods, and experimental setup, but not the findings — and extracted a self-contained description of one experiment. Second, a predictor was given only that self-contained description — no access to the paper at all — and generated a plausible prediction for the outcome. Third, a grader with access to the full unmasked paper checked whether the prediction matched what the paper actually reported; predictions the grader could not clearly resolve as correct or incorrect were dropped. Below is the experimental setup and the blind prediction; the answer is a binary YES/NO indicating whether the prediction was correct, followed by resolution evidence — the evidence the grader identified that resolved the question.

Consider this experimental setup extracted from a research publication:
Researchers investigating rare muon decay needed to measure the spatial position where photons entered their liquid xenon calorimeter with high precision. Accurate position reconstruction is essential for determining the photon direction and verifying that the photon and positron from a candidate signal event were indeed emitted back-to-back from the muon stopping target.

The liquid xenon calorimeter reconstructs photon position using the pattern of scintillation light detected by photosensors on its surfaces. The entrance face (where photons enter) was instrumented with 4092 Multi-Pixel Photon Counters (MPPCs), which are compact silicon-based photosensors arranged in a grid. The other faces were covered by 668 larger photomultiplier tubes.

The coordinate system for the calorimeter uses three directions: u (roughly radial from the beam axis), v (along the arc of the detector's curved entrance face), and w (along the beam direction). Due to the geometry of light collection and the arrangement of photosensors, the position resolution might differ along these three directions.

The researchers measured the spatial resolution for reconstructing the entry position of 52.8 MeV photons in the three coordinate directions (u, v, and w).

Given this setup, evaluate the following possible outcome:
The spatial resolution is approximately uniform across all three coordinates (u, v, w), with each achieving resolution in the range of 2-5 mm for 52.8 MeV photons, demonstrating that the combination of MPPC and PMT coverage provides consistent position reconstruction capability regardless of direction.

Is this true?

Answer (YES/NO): NO